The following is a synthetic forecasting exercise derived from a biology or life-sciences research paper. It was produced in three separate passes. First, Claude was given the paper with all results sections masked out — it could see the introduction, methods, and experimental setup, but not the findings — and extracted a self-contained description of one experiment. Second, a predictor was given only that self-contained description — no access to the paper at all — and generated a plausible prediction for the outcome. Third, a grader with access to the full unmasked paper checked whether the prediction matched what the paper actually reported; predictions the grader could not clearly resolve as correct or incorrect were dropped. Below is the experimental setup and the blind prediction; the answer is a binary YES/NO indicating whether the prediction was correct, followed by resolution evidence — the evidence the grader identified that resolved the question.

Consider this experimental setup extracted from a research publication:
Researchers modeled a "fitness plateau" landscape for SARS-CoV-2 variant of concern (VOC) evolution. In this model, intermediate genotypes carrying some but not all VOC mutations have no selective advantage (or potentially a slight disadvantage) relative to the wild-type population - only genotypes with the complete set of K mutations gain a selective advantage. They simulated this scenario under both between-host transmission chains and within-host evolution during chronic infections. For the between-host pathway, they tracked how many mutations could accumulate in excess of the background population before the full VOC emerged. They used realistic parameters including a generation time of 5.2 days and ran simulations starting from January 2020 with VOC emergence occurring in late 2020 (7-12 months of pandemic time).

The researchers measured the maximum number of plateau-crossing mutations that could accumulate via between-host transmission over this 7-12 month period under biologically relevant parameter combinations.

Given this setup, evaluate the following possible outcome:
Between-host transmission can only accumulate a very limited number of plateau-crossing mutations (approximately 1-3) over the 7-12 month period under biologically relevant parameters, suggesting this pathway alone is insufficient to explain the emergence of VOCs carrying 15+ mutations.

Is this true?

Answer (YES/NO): YES